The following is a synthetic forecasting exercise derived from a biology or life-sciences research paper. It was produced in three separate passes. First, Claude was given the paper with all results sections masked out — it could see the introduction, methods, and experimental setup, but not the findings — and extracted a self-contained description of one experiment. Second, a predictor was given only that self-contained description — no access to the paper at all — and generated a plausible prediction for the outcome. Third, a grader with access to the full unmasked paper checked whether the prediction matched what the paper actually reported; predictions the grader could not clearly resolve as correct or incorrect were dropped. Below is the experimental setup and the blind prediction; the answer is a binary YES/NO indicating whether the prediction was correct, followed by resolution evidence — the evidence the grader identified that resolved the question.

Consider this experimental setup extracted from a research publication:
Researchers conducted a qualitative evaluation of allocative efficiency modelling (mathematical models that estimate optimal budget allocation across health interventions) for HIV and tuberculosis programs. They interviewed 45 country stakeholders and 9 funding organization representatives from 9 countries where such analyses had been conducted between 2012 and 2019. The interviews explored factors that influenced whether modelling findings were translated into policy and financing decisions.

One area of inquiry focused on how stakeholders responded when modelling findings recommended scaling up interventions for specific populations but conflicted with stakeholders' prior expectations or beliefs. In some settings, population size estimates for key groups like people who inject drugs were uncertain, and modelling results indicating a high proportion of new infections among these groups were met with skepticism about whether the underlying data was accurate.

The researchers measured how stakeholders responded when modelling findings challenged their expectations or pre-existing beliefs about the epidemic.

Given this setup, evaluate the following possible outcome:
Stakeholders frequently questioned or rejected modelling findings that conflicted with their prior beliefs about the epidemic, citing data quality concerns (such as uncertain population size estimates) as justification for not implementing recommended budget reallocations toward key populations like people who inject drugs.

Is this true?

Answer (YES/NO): YES